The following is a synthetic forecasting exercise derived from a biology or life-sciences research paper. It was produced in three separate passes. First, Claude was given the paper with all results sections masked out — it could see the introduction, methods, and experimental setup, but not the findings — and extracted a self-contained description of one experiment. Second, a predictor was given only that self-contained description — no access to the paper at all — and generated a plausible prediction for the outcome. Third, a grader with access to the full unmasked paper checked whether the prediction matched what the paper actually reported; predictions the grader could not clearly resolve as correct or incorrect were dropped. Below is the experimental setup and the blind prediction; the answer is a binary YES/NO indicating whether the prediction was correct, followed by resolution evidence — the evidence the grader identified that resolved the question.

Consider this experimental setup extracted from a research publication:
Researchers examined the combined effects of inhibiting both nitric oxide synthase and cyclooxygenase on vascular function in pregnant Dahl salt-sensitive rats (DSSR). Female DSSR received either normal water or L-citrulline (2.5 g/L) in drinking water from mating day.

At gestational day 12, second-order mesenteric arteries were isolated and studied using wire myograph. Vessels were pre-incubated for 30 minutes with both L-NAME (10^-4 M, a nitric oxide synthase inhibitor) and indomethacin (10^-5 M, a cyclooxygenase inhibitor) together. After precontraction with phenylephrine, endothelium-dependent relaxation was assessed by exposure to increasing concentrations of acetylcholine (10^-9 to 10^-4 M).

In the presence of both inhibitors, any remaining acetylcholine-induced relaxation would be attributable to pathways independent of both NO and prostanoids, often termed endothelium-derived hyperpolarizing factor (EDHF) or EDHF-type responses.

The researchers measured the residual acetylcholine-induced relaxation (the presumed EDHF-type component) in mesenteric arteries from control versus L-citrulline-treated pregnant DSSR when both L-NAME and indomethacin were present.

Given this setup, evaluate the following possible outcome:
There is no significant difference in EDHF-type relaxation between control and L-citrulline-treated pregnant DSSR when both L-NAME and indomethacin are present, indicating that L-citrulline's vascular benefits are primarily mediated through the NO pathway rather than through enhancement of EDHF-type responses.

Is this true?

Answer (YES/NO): NO